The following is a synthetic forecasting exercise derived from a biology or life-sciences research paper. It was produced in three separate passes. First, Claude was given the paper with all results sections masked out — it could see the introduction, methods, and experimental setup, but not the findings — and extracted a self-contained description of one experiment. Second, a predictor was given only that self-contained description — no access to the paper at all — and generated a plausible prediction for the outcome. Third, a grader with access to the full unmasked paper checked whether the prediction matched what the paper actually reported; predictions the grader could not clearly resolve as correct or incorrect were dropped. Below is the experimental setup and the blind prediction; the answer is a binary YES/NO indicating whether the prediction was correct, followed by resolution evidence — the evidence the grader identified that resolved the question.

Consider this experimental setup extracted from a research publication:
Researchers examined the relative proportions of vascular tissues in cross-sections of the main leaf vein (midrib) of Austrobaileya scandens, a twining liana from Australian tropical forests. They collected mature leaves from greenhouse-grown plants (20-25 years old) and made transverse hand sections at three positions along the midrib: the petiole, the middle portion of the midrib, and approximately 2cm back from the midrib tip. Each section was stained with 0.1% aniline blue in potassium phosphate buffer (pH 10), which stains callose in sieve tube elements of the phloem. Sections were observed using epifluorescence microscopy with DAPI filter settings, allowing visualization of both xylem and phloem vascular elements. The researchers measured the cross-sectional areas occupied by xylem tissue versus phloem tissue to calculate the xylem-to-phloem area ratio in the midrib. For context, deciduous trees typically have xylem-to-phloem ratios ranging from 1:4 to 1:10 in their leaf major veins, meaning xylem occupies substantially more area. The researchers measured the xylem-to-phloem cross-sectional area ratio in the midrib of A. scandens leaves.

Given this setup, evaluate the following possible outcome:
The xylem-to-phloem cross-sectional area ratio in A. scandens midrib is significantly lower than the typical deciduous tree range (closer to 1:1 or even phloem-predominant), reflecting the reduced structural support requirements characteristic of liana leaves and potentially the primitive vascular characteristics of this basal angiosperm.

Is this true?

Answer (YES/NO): YES